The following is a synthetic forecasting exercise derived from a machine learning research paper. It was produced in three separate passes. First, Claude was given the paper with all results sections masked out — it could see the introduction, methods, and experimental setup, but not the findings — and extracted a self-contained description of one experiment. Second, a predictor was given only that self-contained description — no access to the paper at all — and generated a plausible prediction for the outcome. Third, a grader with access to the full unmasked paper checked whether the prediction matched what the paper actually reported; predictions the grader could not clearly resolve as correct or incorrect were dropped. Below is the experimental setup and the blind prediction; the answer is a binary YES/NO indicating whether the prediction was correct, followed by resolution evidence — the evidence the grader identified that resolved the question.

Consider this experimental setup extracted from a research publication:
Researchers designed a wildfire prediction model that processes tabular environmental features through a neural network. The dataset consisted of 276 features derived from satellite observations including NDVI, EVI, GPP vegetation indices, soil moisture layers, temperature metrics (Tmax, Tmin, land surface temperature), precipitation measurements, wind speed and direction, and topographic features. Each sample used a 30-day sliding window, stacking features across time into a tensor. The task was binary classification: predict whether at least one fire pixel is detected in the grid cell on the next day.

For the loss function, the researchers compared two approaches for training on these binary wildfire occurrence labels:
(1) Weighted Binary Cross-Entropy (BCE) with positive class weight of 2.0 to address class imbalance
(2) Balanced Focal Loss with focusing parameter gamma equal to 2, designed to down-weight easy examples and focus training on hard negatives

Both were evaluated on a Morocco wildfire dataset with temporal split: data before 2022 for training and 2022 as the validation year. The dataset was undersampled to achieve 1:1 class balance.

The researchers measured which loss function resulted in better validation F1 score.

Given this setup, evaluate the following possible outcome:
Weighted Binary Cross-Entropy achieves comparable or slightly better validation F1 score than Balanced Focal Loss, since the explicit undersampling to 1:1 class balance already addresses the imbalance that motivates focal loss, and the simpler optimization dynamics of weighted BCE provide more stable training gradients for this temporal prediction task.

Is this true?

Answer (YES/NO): YES